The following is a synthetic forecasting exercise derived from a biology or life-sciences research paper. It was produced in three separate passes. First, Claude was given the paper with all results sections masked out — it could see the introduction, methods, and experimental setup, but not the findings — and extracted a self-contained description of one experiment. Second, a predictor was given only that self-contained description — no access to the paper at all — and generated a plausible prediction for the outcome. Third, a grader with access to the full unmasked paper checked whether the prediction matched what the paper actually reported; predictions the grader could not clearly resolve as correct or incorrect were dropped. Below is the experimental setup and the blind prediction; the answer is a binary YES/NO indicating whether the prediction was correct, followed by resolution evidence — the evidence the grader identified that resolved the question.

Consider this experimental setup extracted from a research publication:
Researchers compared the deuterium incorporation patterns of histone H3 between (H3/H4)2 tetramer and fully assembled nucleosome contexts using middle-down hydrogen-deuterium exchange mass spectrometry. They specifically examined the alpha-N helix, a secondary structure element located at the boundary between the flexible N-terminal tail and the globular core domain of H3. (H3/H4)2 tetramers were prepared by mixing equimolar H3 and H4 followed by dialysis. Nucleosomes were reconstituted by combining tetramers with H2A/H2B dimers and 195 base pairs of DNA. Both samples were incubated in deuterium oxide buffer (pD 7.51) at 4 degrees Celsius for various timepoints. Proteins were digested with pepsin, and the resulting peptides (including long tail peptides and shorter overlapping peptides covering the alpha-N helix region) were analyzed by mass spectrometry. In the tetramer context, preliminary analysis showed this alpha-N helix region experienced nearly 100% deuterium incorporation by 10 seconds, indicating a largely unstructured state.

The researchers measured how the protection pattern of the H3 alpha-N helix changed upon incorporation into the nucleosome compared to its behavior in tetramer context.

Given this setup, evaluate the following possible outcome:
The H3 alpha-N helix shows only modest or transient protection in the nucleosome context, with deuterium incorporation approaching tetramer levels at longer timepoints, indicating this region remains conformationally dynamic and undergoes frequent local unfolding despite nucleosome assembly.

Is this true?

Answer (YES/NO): NO